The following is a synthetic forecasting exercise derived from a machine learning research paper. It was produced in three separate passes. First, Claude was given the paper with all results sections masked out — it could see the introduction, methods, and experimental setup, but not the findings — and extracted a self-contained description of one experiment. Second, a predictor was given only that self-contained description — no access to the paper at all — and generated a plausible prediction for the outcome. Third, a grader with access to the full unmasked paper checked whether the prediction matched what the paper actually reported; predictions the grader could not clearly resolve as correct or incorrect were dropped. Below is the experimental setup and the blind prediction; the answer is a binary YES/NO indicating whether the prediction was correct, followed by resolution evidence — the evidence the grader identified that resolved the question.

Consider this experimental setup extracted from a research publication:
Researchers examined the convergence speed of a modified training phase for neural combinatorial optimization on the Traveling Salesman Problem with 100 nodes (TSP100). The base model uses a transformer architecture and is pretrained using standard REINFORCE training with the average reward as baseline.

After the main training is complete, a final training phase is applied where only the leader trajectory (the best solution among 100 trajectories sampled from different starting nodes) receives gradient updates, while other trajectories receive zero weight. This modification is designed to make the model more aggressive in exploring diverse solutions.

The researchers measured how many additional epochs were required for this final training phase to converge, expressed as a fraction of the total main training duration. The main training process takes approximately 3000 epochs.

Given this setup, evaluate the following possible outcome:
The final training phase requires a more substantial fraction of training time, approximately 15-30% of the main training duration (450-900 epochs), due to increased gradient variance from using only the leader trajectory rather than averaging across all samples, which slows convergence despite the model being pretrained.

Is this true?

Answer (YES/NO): NO